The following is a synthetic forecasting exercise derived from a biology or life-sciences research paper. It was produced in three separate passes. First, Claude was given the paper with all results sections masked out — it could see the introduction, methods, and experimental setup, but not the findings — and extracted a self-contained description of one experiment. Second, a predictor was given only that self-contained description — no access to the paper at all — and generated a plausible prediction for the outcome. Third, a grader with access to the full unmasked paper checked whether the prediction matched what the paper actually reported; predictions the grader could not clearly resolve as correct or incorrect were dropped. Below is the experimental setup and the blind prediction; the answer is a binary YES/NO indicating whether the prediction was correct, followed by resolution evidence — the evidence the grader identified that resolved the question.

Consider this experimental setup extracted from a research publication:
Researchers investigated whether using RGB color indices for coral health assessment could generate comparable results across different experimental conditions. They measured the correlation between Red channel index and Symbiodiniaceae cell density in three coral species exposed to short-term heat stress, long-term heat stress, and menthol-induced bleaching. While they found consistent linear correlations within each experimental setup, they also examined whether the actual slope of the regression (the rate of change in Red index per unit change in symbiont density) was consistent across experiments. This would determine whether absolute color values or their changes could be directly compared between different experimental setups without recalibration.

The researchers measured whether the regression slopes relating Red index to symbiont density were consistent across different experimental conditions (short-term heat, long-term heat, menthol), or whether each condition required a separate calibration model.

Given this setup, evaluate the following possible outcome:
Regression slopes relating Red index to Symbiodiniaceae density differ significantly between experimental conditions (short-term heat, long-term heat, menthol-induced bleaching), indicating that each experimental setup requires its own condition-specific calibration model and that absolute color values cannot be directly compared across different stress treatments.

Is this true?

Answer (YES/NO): YES